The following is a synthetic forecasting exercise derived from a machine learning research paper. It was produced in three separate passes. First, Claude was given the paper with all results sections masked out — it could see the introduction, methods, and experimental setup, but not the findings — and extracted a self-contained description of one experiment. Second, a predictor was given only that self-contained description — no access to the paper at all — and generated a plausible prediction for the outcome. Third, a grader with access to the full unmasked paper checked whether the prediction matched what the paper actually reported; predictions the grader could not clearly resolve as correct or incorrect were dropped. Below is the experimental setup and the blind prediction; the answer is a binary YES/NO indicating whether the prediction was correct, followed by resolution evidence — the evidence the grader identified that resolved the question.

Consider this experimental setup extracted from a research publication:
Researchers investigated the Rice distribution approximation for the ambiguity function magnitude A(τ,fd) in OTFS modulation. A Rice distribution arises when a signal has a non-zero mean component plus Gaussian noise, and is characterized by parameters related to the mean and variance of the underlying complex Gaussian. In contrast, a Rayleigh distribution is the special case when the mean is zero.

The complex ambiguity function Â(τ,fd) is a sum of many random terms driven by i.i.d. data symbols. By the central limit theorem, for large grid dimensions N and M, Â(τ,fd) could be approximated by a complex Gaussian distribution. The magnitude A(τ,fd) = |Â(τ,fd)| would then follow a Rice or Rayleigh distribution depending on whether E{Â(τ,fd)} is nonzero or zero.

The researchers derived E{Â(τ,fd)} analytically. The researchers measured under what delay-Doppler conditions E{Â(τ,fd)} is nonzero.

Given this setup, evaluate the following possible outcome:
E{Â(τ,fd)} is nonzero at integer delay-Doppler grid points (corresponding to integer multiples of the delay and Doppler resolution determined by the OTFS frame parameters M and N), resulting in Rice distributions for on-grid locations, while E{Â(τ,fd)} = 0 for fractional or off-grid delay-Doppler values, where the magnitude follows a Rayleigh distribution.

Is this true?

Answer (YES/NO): NO